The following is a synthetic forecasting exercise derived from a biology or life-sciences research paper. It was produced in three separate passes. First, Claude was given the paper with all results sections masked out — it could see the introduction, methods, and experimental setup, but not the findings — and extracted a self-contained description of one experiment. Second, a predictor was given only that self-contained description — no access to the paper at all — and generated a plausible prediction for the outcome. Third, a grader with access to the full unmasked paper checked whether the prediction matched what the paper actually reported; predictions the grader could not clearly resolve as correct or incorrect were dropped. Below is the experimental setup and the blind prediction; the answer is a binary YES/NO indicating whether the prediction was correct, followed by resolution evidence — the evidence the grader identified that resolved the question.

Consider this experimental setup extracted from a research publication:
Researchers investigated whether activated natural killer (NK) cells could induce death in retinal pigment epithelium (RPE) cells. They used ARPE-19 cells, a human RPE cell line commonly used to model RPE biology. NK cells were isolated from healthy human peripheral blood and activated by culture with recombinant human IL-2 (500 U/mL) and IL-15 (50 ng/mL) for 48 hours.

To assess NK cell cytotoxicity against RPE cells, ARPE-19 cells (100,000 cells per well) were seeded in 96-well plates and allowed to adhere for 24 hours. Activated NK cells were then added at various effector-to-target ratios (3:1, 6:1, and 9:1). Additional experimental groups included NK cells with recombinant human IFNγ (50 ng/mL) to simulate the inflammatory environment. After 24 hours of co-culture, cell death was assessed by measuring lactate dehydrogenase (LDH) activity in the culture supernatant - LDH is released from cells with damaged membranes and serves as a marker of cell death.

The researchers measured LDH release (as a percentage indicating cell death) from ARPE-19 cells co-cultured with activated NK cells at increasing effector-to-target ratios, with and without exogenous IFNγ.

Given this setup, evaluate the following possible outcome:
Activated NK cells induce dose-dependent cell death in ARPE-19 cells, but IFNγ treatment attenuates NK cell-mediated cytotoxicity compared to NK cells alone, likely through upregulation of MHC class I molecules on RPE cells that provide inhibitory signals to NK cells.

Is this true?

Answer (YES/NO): NO